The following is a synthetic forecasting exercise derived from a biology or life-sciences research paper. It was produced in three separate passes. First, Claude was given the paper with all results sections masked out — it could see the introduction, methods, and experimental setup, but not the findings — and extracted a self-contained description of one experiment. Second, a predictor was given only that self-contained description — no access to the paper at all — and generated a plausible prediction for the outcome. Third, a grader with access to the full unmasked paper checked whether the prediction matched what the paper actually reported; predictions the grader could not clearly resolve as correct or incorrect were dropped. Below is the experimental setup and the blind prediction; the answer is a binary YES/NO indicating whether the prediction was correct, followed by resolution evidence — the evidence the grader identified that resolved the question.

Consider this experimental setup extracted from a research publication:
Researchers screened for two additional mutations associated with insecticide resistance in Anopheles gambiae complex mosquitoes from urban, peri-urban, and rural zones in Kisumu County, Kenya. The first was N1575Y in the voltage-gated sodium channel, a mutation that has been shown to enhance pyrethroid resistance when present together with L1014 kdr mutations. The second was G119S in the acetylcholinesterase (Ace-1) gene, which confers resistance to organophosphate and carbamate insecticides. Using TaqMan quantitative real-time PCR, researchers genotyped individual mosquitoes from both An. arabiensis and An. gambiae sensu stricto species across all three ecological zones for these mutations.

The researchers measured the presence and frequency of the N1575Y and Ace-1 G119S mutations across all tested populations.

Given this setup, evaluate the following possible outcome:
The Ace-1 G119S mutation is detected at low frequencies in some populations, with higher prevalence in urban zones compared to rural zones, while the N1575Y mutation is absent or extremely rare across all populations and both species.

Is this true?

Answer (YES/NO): NO